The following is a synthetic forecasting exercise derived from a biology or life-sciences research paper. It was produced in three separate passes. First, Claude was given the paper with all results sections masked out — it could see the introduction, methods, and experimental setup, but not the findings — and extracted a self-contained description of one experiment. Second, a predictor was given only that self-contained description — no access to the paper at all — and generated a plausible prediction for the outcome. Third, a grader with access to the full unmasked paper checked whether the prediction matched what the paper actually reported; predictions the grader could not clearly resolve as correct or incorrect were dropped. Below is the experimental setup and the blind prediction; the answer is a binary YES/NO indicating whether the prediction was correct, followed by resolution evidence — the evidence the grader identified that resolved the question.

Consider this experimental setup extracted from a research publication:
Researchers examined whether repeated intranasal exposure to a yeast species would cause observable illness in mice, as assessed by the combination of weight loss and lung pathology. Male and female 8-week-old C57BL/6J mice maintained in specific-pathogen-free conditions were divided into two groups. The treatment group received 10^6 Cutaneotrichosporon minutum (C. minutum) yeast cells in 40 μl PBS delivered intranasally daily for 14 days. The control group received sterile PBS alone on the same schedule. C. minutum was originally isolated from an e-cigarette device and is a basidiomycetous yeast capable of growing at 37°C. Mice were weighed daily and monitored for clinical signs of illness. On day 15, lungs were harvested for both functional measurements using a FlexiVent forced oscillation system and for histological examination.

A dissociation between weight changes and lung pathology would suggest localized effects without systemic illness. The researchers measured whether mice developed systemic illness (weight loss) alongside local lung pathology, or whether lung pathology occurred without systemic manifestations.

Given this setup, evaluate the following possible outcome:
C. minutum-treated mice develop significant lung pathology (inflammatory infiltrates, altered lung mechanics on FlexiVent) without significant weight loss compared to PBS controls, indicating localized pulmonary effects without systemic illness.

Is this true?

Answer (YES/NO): NO